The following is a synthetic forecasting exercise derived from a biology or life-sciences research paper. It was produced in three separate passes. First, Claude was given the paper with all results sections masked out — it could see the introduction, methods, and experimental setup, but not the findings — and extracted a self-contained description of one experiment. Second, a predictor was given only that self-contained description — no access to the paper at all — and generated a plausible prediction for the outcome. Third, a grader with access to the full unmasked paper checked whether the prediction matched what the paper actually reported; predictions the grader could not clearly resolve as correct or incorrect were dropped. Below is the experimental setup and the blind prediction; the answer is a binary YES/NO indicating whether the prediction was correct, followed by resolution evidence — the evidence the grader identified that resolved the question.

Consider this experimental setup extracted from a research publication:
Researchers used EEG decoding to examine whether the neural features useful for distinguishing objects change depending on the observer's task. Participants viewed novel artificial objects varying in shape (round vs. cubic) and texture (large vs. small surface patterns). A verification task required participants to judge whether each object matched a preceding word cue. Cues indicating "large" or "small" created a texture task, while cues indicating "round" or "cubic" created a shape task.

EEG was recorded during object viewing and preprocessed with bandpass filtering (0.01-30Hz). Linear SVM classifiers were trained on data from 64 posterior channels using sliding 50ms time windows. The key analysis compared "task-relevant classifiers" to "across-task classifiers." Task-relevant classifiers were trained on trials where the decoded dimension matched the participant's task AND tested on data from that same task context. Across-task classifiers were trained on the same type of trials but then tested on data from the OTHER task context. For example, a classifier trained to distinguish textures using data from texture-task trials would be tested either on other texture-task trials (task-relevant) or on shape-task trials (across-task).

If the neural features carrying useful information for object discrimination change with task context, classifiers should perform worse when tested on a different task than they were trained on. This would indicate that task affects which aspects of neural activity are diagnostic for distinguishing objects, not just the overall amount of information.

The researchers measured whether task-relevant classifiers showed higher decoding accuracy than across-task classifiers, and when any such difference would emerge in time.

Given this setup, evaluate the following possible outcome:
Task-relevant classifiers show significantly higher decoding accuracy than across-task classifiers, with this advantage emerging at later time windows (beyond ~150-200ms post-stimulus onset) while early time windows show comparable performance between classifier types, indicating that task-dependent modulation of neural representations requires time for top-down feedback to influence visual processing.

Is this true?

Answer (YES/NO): YES